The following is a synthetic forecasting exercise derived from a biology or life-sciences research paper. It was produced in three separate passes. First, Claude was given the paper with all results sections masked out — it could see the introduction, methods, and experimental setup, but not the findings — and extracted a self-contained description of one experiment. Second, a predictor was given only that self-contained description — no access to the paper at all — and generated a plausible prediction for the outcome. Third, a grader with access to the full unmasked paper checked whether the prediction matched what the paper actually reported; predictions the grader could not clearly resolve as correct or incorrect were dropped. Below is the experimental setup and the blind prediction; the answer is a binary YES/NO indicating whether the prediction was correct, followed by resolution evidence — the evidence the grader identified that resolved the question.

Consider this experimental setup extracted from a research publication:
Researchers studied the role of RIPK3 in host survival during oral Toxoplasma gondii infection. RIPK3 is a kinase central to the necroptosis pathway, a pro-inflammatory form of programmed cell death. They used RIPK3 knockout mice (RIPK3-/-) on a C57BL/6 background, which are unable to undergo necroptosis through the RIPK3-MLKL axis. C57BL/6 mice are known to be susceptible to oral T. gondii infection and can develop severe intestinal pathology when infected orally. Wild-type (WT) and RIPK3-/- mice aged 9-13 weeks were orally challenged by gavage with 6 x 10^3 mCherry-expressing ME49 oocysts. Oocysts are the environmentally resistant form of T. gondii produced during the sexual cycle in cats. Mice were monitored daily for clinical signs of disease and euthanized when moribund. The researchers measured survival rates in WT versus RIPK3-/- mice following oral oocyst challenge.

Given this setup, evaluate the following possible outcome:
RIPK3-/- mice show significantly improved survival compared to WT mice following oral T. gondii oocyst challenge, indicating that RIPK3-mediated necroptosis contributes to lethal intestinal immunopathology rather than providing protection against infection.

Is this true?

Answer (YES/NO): NO